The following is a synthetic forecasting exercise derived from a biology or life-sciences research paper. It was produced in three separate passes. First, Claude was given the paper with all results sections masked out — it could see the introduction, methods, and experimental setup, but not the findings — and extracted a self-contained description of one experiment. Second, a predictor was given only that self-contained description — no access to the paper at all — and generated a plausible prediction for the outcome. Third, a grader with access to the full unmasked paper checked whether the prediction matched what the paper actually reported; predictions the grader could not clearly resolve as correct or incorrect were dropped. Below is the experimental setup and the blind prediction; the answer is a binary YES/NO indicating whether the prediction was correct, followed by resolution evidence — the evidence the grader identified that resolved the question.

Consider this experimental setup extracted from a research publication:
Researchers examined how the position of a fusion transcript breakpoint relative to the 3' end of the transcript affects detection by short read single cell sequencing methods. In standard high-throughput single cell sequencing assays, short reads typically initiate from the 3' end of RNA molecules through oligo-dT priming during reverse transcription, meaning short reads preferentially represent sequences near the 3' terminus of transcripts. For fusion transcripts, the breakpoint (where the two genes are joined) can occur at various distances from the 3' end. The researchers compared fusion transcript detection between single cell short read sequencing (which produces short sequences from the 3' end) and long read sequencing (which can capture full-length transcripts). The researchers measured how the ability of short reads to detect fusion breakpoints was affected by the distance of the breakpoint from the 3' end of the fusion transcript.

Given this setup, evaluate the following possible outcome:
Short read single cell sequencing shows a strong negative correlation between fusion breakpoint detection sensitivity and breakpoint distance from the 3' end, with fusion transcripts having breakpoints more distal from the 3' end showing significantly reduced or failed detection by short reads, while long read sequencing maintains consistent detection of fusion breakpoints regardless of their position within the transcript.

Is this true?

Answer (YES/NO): NO